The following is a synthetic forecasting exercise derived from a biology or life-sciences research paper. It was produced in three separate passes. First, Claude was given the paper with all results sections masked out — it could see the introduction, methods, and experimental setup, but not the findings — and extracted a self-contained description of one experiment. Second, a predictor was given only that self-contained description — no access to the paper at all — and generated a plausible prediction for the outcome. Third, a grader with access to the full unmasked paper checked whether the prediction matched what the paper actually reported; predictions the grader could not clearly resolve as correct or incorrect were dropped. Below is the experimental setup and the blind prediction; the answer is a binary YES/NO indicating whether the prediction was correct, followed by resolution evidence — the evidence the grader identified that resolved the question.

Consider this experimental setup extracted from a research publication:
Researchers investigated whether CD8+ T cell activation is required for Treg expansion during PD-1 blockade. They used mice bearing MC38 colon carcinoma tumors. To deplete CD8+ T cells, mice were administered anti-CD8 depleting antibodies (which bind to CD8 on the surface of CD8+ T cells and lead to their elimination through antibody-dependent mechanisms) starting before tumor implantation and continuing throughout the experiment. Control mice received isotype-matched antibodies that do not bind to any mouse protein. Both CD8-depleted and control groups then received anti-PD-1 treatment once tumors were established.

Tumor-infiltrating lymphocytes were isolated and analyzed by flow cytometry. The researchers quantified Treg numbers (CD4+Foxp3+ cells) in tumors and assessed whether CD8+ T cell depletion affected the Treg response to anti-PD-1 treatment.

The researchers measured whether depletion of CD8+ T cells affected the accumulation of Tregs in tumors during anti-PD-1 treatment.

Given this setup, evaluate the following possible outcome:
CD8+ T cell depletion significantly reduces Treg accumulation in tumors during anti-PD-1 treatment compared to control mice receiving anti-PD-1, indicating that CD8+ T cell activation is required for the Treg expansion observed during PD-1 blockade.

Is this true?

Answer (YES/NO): YES